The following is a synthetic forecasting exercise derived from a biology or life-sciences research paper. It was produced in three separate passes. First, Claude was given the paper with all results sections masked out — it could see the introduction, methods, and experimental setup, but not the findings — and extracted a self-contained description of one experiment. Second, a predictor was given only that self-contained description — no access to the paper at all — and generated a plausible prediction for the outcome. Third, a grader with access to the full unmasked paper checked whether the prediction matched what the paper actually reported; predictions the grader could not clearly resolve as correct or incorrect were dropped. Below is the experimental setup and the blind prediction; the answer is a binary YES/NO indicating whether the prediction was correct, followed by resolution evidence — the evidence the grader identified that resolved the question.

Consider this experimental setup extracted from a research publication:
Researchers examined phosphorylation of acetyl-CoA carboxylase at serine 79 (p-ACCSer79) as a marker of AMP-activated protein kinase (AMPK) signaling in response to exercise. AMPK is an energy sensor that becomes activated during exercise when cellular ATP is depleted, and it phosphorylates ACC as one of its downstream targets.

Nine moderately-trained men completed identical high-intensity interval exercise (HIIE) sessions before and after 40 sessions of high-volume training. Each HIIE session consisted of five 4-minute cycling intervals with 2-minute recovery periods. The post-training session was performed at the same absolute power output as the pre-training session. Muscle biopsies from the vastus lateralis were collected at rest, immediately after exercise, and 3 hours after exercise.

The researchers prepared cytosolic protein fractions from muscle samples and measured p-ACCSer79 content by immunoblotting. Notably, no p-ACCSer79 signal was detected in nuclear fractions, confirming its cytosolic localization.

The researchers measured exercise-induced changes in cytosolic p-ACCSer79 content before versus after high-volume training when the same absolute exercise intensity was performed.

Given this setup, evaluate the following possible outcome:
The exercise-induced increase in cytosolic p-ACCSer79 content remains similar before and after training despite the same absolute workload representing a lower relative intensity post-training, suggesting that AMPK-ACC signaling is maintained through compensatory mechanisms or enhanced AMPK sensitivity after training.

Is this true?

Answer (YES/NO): NO